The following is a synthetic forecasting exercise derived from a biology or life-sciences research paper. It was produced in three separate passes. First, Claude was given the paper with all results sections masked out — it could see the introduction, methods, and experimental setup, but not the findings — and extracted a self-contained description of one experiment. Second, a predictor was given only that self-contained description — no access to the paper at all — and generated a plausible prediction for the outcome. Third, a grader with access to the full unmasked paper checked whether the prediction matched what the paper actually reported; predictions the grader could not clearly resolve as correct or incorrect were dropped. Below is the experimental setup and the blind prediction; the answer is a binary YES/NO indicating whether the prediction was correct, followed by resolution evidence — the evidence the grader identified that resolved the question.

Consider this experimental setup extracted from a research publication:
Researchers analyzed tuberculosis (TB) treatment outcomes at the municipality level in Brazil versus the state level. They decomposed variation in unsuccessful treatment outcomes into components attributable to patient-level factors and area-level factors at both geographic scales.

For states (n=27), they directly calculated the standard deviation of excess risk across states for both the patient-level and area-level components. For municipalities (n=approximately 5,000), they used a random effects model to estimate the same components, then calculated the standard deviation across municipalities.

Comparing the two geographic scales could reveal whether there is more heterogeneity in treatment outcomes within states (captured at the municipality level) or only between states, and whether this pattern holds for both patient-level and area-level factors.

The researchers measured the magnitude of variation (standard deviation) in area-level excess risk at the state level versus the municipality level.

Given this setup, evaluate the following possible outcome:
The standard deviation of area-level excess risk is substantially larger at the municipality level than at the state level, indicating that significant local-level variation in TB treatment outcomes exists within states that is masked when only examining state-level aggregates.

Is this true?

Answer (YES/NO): YES